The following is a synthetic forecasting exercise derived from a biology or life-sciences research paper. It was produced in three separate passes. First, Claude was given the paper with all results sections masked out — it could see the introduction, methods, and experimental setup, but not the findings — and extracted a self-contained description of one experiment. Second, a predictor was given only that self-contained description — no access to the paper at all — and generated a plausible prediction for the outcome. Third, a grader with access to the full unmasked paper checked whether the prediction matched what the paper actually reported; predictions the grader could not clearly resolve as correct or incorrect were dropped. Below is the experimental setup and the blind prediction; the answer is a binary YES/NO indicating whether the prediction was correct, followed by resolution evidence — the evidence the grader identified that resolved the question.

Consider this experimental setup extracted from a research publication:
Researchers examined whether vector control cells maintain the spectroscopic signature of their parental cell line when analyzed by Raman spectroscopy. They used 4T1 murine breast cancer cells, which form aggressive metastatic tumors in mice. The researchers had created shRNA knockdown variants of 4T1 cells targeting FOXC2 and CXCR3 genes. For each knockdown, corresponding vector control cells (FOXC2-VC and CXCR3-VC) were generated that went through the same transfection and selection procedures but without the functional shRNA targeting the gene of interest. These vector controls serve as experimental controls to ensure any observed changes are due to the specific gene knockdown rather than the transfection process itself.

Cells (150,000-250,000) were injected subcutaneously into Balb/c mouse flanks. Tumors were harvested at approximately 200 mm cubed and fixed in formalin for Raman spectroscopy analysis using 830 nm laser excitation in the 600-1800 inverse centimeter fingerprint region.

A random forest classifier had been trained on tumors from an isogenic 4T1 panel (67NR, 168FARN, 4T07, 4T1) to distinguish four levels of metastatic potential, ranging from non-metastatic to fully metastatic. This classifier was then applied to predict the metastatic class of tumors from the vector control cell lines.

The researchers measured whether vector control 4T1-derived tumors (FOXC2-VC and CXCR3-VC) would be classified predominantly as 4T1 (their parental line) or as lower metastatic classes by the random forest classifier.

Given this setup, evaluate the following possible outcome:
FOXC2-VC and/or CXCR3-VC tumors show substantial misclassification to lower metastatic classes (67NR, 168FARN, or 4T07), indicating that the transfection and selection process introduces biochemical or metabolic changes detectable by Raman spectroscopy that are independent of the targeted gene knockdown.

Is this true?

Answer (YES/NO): NO